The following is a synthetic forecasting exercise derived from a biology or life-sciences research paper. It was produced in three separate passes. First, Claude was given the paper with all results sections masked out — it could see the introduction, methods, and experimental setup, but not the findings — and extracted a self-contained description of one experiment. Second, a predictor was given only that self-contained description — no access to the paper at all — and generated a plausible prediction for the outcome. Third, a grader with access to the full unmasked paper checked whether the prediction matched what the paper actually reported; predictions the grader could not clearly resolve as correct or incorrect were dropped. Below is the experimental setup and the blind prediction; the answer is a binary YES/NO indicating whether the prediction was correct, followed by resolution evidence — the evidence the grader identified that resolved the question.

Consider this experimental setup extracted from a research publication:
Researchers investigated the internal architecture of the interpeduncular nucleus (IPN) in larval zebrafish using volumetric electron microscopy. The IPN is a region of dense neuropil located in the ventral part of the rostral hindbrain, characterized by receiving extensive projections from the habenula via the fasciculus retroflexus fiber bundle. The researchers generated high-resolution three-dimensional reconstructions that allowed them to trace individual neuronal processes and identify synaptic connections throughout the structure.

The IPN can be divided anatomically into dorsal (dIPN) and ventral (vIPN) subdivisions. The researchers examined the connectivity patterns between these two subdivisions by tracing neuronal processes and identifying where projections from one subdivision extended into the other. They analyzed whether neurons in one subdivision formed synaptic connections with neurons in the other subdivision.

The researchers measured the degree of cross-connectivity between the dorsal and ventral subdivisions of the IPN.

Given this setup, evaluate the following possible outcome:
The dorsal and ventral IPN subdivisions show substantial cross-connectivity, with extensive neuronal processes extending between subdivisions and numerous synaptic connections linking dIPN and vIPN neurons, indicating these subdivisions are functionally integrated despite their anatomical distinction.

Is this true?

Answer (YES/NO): NO